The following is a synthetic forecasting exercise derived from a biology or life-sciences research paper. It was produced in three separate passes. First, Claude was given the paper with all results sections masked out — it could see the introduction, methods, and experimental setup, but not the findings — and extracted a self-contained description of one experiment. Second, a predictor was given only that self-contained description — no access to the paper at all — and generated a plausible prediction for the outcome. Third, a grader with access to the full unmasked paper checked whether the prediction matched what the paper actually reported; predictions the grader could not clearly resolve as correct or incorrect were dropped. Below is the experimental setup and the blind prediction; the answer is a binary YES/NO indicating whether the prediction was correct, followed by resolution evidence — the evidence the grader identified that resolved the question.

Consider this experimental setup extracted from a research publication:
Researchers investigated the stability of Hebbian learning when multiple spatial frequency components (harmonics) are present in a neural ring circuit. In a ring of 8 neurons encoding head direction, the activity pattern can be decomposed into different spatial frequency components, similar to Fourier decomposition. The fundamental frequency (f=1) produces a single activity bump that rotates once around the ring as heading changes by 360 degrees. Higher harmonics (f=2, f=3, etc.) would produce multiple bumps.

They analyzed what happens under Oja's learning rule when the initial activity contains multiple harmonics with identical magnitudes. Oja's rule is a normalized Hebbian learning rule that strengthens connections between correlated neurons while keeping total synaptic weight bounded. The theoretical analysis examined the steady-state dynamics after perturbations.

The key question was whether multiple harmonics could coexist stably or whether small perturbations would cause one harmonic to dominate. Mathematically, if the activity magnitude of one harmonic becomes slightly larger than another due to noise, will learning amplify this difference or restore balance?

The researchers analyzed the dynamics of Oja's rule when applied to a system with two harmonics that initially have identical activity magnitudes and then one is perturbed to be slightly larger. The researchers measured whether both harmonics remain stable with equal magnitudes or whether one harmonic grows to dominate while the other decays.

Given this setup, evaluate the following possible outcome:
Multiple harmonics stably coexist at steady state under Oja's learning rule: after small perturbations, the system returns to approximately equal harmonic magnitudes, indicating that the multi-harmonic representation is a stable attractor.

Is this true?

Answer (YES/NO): NO